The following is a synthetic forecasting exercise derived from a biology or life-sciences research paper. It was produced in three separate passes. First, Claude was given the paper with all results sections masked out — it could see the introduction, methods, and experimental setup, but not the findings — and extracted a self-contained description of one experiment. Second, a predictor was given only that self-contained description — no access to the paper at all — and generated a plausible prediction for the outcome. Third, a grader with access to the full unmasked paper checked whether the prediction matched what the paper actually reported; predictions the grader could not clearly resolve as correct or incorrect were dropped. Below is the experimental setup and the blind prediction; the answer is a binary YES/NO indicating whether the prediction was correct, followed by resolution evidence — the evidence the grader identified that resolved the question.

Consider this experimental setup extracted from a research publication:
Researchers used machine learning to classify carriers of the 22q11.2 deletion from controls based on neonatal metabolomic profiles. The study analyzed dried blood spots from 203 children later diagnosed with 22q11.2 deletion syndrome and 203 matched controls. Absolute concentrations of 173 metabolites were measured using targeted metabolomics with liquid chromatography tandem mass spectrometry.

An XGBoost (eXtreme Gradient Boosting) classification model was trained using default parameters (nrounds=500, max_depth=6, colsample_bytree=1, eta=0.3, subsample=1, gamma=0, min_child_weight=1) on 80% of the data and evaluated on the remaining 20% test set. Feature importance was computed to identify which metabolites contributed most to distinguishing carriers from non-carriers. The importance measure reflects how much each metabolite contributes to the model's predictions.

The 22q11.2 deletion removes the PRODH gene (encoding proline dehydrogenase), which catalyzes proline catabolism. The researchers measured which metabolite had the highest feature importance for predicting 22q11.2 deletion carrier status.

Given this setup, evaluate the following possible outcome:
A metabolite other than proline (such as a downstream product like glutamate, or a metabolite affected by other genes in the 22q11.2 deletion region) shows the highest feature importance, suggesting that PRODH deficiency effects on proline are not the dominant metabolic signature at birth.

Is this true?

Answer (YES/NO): YES